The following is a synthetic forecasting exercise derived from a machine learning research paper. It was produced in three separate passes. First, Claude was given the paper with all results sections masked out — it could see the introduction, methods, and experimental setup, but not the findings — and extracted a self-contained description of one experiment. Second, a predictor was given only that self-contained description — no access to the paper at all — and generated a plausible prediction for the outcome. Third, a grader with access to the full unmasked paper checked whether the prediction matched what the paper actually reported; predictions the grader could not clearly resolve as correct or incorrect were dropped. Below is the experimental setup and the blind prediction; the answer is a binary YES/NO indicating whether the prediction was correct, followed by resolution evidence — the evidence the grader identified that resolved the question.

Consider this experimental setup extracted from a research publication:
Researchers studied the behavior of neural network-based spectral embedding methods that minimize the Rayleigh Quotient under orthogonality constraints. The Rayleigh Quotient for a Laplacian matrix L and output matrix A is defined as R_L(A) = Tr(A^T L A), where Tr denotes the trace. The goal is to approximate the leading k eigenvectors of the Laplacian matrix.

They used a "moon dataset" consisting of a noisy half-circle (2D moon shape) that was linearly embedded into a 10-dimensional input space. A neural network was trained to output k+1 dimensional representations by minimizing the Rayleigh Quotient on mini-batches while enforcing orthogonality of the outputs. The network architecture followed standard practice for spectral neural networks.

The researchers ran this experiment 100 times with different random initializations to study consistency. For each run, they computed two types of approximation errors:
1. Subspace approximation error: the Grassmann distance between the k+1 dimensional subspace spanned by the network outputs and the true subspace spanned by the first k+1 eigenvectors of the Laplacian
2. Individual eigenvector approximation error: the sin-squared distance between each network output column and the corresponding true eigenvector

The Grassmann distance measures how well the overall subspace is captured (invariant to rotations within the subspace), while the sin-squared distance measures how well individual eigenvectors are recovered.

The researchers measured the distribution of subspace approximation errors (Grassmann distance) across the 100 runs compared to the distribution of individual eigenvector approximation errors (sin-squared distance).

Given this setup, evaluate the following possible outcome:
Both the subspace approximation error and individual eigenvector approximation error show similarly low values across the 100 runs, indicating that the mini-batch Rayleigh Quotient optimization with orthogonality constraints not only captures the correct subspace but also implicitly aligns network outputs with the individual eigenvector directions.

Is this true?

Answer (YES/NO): NO